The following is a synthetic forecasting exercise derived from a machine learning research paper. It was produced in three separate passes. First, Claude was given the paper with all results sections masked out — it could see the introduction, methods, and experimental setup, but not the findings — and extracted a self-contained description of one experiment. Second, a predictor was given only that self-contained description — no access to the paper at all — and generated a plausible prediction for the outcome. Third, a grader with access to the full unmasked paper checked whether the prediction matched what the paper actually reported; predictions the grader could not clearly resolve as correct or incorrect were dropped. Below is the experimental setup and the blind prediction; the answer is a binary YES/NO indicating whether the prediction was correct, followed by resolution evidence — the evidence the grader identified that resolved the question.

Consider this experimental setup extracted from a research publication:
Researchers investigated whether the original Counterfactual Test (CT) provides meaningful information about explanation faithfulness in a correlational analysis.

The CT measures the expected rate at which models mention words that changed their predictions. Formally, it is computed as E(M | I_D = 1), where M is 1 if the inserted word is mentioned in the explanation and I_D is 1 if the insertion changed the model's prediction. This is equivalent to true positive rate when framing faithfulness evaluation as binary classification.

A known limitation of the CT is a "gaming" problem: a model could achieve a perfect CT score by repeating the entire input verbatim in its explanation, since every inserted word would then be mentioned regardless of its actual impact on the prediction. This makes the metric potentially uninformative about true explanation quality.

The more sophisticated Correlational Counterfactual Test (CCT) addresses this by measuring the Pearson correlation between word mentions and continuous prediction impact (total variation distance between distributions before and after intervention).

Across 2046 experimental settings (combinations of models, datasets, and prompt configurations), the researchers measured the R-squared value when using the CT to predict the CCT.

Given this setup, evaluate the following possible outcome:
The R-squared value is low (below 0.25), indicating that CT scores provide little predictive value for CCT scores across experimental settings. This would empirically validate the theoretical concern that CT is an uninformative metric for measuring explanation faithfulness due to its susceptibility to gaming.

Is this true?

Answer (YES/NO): YES